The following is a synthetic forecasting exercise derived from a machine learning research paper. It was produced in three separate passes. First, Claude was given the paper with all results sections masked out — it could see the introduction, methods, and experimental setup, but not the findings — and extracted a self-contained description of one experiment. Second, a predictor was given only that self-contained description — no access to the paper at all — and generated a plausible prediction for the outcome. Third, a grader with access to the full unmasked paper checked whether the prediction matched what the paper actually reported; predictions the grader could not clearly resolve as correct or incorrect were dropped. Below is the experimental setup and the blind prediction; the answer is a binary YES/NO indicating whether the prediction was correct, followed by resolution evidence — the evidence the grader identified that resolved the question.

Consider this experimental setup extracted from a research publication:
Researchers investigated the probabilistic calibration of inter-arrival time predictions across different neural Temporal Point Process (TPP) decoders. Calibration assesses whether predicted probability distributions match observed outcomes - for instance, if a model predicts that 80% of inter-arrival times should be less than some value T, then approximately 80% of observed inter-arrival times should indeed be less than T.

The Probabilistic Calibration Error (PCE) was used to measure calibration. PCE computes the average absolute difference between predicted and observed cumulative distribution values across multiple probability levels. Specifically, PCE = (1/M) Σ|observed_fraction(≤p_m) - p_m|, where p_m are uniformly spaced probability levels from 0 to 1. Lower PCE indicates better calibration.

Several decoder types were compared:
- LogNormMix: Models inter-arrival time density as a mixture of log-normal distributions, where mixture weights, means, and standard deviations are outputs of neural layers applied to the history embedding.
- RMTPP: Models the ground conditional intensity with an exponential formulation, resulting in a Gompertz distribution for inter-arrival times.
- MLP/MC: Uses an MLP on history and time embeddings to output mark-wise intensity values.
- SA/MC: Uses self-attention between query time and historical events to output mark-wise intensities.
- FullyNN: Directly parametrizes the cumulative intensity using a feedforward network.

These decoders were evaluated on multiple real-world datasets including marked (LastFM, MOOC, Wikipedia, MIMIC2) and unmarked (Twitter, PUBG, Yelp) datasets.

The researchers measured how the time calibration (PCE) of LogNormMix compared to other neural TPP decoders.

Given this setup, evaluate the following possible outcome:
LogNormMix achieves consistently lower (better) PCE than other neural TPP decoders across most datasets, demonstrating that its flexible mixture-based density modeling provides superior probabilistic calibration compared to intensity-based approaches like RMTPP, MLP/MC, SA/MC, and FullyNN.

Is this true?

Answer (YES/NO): NO